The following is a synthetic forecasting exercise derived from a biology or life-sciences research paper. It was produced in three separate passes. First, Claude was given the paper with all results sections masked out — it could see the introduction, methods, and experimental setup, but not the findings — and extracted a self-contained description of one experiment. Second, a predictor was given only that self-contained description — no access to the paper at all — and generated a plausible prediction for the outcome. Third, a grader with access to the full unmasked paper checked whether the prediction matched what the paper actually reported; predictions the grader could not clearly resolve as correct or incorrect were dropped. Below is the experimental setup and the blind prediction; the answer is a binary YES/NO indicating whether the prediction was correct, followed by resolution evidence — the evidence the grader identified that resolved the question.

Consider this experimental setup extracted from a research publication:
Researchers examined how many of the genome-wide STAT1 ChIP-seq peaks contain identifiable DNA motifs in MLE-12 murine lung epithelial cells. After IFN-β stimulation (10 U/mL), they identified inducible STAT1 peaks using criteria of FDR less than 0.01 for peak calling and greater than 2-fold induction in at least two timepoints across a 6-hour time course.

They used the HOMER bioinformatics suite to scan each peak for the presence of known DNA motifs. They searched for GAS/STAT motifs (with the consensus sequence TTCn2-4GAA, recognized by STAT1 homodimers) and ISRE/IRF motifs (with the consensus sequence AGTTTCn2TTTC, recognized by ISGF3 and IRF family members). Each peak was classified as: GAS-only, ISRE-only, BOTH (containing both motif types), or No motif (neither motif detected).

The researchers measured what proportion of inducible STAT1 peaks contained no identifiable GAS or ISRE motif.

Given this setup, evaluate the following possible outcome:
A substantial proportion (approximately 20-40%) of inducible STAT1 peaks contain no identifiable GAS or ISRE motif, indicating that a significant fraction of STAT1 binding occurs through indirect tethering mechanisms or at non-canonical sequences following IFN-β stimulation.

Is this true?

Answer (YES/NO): NO